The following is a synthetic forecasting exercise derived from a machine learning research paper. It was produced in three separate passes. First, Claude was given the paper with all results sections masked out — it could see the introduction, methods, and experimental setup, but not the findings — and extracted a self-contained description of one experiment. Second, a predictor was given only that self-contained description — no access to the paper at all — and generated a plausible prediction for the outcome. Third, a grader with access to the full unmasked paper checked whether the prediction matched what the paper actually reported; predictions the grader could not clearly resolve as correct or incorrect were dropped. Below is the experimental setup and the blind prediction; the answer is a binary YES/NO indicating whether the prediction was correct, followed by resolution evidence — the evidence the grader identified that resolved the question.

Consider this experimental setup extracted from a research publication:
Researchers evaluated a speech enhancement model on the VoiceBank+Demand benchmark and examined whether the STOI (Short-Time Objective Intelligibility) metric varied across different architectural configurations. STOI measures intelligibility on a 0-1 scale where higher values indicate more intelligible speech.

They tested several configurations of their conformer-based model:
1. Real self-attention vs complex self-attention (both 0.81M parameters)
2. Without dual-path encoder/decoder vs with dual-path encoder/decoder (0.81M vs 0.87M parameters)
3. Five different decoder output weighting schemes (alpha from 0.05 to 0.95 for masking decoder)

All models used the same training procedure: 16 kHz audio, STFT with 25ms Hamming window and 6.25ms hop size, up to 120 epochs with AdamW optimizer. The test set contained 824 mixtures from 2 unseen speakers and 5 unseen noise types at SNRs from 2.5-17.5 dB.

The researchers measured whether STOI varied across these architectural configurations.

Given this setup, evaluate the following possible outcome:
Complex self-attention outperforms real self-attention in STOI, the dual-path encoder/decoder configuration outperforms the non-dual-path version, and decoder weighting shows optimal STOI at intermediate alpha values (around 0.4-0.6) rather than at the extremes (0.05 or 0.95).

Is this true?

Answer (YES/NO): NO